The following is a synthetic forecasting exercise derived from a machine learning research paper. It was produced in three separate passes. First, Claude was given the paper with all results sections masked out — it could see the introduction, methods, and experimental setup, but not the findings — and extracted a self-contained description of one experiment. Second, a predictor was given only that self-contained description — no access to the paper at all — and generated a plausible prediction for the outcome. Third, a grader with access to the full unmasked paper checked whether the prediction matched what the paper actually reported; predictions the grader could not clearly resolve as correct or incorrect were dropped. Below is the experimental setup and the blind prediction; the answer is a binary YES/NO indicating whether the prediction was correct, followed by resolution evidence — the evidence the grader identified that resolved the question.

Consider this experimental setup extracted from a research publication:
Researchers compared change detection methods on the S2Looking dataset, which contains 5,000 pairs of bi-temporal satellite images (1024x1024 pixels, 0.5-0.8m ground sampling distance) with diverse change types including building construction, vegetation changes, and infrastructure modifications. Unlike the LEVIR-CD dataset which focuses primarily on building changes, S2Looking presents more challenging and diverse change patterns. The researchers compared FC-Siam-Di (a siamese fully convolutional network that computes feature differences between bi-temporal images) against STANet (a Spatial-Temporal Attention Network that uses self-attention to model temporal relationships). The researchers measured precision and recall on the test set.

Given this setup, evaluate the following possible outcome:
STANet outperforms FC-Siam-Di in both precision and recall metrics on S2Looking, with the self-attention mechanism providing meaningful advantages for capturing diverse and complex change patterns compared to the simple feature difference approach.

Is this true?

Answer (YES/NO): NO